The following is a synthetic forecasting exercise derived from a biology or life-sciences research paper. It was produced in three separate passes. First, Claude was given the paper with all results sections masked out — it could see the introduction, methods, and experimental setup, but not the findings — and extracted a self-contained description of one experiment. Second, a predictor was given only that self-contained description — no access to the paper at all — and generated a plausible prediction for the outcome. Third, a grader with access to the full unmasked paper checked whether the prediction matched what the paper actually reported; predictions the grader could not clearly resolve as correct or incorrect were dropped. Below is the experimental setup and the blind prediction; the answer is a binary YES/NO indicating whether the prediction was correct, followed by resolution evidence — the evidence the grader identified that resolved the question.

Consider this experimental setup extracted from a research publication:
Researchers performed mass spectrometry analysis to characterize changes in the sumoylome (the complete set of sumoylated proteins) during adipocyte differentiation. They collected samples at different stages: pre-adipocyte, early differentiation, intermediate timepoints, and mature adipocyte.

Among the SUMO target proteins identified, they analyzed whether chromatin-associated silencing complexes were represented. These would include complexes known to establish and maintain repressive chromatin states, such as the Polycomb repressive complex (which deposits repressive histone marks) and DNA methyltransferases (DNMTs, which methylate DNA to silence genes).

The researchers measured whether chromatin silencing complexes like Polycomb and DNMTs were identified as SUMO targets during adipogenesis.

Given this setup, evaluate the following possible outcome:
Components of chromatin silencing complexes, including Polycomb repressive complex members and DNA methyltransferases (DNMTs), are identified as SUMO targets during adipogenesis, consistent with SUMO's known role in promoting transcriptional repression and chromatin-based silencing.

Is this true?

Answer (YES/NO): YES